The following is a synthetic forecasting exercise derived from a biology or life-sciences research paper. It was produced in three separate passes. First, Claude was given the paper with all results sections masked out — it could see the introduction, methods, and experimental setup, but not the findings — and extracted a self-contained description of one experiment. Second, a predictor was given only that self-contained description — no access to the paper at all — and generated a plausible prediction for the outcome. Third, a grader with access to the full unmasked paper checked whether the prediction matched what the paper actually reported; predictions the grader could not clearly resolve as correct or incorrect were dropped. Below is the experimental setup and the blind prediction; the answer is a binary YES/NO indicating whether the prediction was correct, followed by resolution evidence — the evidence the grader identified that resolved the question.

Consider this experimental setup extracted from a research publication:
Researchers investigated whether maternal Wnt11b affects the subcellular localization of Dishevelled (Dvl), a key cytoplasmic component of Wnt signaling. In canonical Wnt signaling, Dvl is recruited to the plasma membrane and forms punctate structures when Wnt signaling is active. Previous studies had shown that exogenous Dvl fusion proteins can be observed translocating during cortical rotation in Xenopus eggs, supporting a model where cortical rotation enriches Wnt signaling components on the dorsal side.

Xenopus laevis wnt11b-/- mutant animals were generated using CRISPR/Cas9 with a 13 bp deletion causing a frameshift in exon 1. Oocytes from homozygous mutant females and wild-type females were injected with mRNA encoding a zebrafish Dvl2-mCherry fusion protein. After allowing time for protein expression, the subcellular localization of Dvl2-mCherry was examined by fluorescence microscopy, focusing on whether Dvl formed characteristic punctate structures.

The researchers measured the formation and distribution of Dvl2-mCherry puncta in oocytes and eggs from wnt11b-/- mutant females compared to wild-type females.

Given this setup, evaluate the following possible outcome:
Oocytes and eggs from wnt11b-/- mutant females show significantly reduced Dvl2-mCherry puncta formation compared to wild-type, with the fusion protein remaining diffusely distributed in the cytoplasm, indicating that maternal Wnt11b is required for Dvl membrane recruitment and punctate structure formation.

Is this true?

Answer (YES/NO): NO